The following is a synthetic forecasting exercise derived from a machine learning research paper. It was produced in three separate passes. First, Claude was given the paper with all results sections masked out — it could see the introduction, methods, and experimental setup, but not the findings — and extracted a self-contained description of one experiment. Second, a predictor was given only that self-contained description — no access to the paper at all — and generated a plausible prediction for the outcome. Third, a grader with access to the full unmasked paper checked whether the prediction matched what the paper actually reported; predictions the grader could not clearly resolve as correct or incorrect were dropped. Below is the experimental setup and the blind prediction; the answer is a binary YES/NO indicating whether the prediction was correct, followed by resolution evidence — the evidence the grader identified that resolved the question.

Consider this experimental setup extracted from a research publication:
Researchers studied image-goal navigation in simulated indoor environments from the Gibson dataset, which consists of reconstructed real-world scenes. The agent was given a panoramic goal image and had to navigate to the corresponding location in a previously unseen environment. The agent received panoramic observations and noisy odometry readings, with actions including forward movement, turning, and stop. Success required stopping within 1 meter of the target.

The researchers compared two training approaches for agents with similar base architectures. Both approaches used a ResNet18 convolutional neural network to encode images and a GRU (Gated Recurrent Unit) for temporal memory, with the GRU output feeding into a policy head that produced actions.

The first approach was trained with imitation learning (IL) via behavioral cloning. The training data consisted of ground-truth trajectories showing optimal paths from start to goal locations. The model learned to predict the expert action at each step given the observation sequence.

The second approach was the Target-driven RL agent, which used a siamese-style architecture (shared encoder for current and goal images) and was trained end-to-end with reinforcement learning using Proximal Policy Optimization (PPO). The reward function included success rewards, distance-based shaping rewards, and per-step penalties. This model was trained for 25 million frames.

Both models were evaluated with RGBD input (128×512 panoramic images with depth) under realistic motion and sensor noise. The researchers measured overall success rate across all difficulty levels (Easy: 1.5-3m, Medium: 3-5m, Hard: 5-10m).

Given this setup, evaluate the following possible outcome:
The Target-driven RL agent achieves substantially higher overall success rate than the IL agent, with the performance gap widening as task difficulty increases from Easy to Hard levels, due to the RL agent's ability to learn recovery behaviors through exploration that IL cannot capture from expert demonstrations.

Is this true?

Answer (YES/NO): NO